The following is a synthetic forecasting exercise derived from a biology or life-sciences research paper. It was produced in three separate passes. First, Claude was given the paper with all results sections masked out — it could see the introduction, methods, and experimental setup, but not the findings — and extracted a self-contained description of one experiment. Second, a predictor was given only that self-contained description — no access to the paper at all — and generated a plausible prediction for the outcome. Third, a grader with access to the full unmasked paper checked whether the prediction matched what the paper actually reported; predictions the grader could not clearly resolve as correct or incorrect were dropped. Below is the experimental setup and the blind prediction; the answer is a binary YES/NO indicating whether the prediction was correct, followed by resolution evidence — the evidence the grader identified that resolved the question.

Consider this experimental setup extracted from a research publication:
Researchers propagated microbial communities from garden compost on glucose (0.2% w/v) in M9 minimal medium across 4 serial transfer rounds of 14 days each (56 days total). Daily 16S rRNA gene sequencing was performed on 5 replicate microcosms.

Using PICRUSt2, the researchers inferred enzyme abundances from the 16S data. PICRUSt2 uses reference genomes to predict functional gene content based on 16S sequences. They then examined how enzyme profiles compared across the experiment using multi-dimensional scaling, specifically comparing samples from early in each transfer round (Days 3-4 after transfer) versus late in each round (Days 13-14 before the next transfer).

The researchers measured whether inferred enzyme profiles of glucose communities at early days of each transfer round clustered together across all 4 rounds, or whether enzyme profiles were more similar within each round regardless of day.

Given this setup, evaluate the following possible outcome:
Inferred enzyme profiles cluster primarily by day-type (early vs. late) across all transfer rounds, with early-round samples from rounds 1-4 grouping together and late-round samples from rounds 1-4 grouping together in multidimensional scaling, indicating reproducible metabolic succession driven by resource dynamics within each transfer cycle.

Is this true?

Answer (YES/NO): YES